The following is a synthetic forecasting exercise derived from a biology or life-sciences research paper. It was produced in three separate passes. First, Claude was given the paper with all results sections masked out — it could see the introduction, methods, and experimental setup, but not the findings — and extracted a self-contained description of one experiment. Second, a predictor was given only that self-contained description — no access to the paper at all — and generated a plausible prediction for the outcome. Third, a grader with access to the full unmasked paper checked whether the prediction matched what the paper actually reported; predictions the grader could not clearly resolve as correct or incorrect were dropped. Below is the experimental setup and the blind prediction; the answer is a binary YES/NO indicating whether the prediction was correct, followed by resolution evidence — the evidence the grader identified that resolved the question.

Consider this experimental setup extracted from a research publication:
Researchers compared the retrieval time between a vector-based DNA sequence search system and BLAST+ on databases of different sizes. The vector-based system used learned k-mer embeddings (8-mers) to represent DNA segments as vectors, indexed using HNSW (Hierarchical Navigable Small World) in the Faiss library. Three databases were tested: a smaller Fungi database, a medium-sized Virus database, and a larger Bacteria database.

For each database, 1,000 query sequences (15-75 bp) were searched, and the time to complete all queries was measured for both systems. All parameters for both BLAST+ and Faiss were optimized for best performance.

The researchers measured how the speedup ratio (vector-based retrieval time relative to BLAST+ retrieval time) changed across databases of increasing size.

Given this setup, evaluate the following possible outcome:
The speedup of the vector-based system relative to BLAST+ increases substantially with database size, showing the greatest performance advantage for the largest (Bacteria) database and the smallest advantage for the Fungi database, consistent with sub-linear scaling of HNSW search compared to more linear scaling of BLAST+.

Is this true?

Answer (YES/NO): YES